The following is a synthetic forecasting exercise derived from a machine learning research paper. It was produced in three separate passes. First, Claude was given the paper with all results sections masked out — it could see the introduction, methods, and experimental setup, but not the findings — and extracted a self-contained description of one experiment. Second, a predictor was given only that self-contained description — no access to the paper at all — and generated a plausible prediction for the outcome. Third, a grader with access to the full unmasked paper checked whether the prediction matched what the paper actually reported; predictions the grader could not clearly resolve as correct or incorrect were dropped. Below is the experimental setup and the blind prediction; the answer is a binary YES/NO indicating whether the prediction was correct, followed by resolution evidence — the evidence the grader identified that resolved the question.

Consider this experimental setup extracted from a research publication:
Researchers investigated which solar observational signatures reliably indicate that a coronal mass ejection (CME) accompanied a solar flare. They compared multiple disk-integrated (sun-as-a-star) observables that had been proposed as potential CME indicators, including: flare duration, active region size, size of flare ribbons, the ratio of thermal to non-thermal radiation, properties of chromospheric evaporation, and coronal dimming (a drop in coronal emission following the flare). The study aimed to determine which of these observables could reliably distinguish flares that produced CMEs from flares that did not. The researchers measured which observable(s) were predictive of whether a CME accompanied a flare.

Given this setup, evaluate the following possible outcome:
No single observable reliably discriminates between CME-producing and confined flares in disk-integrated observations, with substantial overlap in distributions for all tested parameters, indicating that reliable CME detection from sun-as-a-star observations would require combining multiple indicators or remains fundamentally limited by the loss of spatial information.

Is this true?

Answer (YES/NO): NO